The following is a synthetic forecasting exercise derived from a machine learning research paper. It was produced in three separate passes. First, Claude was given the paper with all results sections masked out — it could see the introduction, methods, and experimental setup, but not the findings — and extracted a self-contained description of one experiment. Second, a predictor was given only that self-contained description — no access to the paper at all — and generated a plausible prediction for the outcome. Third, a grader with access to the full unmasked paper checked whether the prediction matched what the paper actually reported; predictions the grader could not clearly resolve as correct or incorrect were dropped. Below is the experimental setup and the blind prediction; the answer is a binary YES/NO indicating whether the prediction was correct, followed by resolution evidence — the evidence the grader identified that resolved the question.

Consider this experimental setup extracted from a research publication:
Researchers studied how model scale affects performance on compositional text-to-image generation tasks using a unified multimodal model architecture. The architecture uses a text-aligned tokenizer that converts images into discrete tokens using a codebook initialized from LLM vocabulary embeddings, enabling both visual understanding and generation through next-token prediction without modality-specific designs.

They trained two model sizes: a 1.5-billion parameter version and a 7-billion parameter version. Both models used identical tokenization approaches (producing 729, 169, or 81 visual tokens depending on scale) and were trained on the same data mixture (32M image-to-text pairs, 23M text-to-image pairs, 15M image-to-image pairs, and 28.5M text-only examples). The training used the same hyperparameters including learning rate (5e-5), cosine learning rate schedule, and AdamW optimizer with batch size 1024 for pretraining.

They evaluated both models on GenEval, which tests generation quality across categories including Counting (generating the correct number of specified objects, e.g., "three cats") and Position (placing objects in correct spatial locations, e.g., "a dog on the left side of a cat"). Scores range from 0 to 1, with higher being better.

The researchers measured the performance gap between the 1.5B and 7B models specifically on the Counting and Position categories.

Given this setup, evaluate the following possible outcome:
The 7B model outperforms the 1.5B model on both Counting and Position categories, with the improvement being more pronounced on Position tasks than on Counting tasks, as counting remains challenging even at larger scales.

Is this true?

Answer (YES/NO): YES